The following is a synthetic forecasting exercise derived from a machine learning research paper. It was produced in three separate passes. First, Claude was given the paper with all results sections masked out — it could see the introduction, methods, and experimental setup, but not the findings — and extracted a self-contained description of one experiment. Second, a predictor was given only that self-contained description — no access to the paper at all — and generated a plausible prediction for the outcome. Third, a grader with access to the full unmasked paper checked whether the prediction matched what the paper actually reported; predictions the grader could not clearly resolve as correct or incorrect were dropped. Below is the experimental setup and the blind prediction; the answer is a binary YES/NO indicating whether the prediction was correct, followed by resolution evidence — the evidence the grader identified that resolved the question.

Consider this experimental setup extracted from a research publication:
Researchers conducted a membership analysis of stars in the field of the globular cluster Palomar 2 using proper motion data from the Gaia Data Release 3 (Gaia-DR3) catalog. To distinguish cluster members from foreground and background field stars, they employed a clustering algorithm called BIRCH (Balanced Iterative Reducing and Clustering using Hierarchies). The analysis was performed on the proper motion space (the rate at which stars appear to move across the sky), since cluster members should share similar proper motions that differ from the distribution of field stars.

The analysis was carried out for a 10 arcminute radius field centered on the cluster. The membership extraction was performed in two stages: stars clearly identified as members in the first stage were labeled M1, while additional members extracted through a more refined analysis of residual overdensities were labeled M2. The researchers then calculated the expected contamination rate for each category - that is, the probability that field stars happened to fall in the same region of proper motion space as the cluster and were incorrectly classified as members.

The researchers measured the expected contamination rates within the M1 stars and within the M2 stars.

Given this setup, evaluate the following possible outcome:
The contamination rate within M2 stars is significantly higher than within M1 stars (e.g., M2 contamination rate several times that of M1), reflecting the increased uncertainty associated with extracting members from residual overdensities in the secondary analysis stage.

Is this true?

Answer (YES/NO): NO